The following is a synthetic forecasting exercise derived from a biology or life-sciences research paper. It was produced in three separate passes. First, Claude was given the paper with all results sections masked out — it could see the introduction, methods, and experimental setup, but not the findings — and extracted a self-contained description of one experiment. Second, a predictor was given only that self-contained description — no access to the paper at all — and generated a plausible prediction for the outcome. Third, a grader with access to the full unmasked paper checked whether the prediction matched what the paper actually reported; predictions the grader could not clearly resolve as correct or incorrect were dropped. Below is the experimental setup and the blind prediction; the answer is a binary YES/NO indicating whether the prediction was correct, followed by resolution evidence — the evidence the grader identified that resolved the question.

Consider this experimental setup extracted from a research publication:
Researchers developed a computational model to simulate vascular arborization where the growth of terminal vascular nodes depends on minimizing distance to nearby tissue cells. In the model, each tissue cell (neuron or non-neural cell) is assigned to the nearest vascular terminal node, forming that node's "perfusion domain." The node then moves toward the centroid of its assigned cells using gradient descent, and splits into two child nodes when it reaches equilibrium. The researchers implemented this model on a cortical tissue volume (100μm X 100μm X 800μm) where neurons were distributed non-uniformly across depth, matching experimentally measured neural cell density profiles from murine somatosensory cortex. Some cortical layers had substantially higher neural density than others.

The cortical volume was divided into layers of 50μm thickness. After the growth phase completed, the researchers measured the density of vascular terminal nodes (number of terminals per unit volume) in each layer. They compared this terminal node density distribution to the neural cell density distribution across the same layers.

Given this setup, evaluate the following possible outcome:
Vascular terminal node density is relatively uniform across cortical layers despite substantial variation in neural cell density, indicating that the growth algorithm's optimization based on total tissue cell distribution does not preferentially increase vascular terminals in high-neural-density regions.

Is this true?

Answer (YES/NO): NO